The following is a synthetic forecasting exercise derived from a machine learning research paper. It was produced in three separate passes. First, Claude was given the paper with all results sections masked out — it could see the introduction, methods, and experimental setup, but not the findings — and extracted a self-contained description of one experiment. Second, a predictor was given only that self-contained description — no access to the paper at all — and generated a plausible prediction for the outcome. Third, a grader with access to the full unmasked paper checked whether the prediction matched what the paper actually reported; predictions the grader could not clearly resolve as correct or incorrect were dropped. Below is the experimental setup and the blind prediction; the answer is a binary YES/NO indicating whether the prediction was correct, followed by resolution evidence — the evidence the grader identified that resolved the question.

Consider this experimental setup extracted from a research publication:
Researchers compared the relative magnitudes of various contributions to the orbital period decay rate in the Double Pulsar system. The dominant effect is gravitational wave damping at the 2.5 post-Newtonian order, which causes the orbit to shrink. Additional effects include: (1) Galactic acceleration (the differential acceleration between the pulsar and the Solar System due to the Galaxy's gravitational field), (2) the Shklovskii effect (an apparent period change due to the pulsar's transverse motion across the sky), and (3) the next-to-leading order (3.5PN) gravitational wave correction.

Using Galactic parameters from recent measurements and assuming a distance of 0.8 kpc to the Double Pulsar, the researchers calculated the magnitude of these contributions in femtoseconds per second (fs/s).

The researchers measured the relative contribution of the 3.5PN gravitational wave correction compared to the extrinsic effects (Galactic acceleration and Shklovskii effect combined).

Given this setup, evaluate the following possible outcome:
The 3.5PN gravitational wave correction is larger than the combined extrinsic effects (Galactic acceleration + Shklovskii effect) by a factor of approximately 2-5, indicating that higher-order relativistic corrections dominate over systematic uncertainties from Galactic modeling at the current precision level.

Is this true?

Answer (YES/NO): NO